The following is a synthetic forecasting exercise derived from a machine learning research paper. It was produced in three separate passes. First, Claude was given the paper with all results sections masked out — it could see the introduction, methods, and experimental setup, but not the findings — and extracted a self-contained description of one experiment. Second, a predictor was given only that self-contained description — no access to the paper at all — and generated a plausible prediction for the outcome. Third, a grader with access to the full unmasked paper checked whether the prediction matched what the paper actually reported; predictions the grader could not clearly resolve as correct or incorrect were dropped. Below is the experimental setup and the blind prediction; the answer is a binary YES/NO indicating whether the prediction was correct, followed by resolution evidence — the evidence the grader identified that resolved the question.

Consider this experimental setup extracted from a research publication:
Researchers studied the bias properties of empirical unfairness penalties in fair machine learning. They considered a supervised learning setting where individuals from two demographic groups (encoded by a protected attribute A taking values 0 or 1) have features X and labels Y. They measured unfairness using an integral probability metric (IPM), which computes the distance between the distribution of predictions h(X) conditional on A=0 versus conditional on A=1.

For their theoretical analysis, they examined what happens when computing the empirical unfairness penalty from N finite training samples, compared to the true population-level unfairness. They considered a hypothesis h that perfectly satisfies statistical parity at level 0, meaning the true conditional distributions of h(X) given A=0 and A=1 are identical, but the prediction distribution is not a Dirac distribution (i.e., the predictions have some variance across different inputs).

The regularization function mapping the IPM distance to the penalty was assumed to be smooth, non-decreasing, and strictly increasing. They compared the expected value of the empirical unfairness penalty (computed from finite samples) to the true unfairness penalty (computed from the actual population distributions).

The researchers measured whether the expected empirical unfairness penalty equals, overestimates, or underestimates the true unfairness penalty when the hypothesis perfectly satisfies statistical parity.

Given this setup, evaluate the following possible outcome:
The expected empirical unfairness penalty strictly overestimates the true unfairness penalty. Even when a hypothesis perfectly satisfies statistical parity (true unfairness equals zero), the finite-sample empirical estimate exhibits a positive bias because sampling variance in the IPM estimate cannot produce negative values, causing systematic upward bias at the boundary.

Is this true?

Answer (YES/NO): YES